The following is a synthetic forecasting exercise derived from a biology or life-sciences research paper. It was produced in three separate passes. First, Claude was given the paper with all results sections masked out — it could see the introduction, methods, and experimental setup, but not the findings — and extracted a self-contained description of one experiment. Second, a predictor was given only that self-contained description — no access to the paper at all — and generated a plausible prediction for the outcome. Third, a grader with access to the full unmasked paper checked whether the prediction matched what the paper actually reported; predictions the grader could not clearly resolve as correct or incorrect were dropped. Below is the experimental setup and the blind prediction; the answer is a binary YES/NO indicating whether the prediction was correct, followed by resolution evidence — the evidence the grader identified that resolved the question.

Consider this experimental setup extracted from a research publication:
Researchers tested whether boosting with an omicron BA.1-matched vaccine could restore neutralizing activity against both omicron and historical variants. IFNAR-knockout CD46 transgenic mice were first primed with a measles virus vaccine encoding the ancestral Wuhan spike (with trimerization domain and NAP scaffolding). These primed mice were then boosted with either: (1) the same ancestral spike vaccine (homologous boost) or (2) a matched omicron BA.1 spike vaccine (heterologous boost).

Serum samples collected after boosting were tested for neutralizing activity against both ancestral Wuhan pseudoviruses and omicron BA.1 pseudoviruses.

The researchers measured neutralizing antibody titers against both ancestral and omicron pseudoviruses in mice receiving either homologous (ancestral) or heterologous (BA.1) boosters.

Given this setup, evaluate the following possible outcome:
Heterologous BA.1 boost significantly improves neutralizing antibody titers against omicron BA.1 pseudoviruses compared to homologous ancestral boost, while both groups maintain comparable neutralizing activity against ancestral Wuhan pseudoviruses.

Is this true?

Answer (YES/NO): YES